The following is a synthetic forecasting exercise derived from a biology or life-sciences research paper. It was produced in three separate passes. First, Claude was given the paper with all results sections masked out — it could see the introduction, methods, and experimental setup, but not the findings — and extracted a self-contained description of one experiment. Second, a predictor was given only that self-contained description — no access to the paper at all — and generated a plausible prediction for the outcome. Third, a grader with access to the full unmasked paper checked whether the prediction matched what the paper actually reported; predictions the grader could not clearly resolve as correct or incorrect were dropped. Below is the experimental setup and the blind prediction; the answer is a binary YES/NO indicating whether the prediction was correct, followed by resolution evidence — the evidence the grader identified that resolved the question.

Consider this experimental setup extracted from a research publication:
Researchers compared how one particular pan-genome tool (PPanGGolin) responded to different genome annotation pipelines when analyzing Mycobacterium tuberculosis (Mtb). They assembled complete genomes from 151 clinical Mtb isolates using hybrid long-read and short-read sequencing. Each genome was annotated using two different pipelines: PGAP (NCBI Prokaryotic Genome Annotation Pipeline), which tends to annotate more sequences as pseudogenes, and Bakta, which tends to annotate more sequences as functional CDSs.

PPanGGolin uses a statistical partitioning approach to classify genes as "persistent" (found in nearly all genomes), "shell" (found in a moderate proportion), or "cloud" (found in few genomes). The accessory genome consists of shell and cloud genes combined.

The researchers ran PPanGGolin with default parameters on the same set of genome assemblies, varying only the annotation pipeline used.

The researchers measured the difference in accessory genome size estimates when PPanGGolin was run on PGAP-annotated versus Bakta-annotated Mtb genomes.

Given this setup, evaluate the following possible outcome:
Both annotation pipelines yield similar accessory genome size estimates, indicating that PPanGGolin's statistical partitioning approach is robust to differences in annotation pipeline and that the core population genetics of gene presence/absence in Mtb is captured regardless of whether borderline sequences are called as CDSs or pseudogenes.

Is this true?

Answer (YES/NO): NO